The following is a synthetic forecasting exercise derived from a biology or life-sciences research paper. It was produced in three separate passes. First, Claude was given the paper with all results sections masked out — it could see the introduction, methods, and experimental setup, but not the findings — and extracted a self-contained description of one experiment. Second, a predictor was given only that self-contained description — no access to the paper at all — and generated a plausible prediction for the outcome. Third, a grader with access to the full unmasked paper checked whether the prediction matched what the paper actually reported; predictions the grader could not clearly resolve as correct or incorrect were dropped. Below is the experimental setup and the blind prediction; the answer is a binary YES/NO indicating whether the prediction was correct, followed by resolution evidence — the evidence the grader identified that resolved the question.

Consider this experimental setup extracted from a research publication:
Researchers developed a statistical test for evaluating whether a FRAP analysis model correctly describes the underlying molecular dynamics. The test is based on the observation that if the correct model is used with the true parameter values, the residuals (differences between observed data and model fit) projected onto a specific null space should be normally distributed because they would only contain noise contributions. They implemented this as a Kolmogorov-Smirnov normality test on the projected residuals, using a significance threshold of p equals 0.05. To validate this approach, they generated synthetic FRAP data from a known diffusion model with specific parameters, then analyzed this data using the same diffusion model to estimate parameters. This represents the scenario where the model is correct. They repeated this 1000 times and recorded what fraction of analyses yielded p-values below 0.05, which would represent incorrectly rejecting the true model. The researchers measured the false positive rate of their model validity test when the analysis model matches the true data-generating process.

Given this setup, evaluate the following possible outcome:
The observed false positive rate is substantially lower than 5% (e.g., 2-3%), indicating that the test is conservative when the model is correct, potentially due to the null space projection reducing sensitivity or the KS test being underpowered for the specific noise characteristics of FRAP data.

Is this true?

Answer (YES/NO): NO